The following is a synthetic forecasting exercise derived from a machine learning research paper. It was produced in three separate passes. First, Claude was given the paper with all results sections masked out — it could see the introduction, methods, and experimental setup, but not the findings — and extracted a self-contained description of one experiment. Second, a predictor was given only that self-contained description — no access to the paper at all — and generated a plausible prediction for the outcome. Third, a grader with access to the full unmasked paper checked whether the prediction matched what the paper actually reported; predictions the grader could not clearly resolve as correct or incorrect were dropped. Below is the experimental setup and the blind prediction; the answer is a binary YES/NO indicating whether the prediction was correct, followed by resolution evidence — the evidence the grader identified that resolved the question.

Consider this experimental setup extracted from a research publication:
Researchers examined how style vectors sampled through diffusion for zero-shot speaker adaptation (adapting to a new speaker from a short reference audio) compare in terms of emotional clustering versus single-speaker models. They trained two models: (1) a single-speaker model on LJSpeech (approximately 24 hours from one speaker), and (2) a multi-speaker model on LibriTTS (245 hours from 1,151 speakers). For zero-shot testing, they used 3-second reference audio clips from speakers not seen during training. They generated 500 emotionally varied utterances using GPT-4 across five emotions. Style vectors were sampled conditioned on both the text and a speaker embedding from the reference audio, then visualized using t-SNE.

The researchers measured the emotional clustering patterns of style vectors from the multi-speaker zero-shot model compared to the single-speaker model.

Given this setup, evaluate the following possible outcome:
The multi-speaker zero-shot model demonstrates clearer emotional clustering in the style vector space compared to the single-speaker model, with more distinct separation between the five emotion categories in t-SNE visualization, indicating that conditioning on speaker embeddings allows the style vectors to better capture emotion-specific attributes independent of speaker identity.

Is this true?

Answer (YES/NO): NO